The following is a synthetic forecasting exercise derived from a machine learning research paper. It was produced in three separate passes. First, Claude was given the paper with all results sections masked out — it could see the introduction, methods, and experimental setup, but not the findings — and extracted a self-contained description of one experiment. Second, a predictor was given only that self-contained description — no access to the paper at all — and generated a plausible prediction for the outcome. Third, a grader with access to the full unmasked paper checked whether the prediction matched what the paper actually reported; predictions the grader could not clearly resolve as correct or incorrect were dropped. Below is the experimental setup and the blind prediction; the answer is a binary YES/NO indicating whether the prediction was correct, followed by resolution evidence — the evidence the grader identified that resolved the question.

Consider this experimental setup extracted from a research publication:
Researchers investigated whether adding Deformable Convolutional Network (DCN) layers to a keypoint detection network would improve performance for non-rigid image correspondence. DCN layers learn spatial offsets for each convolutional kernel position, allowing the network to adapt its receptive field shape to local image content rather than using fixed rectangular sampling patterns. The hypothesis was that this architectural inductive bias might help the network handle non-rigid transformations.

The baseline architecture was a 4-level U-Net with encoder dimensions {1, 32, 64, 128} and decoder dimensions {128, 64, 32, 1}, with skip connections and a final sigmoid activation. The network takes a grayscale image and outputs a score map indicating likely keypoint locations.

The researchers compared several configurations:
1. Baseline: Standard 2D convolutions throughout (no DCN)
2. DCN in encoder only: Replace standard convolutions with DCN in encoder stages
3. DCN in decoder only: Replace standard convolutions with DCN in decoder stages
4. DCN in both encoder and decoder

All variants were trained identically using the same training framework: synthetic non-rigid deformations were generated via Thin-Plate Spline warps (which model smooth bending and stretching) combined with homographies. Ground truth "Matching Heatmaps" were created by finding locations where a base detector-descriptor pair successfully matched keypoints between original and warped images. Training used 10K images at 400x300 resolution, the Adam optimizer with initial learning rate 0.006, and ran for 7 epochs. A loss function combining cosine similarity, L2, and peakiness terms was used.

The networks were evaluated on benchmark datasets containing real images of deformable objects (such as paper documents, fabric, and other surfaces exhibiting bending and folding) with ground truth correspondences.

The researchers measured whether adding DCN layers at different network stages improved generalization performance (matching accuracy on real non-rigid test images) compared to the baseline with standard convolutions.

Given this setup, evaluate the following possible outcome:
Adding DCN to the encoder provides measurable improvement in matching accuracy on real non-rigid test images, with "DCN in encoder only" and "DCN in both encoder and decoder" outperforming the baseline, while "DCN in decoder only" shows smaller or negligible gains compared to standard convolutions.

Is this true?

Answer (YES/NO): NO